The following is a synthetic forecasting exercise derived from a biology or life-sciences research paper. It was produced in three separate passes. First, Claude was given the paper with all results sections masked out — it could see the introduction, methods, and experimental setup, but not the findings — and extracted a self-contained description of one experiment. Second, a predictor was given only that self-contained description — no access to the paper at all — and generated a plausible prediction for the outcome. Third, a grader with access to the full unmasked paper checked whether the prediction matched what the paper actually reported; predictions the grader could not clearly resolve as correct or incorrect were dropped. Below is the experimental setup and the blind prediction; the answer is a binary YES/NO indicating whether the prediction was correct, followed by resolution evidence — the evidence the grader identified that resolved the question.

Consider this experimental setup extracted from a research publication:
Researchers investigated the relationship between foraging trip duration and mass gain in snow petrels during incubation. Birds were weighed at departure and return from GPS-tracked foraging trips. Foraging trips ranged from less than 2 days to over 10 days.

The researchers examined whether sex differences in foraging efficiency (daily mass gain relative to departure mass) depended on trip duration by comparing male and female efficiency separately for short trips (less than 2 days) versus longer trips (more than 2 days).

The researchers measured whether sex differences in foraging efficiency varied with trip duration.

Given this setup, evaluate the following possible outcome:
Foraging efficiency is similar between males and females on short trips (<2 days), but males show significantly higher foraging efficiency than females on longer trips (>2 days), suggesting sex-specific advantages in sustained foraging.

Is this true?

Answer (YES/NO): NO